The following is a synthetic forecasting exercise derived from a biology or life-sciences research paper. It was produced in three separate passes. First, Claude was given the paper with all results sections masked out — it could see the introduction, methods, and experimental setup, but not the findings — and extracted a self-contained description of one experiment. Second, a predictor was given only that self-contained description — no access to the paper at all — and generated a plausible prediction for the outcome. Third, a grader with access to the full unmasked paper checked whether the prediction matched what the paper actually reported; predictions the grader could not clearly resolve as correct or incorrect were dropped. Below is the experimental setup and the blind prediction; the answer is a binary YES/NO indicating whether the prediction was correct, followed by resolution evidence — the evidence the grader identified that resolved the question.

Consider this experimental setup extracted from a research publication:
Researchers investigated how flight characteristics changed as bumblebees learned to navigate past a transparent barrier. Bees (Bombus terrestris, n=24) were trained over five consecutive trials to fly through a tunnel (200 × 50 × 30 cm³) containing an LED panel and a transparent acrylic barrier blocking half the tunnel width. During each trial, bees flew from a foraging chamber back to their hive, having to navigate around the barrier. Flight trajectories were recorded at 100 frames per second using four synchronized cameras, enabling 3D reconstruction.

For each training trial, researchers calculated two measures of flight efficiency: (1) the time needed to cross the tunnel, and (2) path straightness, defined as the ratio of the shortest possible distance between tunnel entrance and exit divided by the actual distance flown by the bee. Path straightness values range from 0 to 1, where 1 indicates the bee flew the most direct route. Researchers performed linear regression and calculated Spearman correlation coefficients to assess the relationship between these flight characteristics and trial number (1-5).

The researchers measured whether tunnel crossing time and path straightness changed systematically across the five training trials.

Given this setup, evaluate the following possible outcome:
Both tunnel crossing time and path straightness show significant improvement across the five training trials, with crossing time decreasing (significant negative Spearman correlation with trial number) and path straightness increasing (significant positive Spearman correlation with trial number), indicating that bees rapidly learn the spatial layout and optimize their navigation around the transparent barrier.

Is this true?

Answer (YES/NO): YES